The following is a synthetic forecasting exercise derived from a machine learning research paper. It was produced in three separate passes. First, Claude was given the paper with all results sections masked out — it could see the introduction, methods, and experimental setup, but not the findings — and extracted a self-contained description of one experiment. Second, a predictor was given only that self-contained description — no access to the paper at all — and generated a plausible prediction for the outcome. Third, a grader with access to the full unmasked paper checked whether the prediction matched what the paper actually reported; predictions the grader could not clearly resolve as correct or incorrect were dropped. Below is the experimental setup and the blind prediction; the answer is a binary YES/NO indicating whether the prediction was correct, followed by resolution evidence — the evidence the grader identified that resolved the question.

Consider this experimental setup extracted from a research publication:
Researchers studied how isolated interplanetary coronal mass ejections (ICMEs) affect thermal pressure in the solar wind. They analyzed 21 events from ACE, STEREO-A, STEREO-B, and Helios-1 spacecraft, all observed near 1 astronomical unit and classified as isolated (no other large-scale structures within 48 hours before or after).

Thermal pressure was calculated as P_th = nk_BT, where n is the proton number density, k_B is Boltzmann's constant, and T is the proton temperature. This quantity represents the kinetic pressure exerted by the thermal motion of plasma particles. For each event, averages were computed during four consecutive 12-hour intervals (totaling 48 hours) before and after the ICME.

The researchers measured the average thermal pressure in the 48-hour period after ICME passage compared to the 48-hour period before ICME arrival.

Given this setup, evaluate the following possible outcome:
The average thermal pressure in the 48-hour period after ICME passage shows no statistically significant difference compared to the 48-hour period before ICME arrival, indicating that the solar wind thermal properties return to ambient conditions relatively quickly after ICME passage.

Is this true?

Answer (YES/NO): NO